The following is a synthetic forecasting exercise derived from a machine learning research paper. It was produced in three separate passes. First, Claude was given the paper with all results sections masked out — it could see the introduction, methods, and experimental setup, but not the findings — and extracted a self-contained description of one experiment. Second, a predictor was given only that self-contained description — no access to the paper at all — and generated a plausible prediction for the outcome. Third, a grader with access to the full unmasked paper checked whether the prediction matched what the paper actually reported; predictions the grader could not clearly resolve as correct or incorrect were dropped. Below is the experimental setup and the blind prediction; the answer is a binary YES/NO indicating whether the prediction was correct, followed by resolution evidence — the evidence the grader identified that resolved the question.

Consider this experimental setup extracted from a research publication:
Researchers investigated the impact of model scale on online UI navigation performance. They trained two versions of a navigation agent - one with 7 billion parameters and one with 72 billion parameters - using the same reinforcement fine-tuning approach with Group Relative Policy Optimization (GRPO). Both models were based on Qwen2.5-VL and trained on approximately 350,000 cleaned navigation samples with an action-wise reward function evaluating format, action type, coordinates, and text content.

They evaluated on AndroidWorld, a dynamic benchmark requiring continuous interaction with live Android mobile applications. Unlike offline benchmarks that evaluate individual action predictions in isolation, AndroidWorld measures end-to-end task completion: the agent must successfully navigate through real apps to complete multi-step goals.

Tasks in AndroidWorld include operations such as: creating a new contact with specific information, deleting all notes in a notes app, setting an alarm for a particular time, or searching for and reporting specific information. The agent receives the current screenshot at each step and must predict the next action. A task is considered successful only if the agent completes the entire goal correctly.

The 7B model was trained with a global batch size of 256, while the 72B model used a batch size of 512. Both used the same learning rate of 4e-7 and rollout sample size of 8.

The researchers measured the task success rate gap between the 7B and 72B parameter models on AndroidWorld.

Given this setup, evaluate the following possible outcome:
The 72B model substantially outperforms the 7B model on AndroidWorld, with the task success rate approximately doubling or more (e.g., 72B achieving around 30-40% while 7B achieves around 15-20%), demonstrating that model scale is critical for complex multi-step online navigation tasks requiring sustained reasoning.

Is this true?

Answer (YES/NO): NO